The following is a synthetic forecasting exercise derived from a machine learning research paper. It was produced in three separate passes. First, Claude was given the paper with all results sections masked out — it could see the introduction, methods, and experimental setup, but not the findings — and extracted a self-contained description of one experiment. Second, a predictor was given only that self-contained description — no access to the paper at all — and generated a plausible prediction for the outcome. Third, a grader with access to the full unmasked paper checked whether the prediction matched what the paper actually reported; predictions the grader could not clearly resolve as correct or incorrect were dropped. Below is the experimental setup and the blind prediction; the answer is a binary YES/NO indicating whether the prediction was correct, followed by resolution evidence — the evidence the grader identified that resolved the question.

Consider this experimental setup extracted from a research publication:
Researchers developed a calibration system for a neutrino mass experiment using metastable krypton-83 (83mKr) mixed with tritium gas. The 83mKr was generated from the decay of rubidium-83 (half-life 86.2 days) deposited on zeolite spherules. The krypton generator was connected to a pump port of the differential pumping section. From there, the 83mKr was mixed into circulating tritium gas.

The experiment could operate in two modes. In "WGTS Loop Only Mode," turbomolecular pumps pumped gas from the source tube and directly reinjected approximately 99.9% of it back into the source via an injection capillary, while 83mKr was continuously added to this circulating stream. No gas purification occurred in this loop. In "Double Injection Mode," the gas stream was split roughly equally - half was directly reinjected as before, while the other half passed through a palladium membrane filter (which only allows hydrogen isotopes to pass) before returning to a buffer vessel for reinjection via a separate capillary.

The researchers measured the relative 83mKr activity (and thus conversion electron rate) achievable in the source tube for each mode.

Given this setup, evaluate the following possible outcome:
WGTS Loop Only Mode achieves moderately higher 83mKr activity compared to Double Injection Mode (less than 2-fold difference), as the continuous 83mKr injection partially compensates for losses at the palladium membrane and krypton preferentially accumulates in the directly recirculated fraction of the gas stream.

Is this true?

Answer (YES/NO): NO